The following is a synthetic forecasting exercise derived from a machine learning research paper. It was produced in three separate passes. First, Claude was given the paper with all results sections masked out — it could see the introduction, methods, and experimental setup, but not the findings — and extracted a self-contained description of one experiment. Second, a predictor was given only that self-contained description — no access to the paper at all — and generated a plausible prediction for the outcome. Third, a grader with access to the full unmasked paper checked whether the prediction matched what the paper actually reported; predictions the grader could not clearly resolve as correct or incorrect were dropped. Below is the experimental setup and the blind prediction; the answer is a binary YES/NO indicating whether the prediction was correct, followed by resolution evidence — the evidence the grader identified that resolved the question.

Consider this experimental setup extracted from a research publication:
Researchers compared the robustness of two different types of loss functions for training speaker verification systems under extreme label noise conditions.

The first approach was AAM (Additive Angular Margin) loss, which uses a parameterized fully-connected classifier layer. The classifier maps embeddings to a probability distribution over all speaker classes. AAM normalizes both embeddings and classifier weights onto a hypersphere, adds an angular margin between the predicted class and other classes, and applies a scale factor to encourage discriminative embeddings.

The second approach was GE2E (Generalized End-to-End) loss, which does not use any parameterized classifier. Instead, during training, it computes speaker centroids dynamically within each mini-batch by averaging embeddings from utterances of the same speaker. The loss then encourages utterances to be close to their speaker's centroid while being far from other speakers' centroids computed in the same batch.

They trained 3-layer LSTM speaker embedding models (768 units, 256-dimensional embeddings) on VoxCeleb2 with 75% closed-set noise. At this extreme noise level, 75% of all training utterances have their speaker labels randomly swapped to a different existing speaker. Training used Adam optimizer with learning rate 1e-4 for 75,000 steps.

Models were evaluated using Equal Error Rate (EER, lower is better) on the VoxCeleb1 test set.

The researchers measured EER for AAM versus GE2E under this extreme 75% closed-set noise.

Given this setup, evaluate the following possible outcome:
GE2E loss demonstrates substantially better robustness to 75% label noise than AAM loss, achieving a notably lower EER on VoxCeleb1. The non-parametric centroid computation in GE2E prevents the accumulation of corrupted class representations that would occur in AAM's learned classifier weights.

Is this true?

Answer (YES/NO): NO